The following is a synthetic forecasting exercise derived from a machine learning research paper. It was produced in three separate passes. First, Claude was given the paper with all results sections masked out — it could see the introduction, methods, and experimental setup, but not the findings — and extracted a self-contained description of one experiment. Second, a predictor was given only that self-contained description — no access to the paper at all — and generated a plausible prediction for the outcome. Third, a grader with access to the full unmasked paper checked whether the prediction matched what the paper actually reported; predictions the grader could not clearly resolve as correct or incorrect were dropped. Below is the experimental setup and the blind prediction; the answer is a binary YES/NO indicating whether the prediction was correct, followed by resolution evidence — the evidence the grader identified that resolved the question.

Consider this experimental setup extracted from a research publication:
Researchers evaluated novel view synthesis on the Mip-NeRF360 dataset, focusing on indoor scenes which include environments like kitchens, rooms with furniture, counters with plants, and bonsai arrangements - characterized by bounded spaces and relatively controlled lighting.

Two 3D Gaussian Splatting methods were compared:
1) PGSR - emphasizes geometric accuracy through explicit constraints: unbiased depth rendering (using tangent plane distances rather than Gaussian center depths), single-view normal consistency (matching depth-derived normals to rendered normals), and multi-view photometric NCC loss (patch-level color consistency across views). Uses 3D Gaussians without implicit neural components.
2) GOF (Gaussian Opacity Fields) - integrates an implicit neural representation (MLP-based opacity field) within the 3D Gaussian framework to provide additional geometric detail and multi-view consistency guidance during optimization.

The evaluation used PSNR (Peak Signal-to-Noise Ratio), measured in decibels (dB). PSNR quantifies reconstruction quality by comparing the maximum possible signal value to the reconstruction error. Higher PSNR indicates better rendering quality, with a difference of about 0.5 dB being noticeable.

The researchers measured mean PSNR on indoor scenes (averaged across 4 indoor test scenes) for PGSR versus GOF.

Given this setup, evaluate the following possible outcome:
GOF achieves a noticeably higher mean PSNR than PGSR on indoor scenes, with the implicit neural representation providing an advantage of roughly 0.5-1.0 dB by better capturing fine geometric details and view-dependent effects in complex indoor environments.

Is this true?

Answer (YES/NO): YES